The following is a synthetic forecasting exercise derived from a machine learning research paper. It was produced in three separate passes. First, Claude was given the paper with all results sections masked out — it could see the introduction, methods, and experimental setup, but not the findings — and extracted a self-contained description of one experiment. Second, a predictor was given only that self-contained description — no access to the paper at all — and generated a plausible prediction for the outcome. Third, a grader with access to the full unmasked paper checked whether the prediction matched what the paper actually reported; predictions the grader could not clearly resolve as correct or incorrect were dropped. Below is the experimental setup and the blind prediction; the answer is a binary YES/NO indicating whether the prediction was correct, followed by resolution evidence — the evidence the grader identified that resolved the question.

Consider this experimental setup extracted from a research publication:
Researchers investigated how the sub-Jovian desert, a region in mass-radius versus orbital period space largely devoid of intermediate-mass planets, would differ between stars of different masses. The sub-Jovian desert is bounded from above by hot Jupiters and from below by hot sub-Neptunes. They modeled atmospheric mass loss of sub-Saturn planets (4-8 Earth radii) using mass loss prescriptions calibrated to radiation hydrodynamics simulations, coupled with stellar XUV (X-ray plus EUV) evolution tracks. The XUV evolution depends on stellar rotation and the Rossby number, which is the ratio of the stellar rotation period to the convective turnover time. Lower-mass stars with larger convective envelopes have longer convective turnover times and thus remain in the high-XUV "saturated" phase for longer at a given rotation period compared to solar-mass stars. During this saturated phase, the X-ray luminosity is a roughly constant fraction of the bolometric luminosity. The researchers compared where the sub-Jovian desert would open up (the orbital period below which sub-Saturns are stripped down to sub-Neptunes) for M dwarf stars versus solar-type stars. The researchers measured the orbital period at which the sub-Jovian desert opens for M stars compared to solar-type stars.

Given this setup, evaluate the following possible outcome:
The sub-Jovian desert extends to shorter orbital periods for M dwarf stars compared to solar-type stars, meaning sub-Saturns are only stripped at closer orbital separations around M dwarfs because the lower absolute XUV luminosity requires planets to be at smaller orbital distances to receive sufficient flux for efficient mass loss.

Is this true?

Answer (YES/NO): YES